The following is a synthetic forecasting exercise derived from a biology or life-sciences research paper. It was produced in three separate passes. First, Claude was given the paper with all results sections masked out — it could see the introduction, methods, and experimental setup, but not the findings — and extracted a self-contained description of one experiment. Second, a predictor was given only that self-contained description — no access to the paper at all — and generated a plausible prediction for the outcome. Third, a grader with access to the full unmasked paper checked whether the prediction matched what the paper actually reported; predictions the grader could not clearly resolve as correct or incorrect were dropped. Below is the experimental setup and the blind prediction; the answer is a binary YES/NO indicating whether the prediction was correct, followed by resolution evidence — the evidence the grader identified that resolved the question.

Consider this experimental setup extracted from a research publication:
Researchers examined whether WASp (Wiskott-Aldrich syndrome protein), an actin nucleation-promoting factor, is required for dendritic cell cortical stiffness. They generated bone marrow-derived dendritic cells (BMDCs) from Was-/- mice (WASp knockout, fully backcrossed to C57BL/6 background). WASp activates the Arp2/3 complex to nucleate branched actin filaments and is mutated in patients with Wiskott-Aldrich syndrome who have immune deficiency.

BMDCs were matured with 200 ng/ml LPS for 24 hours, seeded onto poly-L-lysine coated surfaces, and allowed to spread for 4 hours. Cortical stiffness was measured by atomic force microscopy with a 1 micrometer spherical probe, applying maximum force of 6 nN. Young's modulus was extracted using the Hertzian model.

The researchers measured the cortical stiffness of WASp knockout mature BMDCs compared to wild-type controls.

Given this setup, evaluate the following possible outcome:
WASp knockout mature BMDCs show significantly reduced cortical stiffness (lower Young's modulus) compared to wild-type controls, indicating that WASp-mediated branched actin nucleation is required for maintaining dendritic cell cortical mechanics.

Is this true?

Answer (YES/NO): YES